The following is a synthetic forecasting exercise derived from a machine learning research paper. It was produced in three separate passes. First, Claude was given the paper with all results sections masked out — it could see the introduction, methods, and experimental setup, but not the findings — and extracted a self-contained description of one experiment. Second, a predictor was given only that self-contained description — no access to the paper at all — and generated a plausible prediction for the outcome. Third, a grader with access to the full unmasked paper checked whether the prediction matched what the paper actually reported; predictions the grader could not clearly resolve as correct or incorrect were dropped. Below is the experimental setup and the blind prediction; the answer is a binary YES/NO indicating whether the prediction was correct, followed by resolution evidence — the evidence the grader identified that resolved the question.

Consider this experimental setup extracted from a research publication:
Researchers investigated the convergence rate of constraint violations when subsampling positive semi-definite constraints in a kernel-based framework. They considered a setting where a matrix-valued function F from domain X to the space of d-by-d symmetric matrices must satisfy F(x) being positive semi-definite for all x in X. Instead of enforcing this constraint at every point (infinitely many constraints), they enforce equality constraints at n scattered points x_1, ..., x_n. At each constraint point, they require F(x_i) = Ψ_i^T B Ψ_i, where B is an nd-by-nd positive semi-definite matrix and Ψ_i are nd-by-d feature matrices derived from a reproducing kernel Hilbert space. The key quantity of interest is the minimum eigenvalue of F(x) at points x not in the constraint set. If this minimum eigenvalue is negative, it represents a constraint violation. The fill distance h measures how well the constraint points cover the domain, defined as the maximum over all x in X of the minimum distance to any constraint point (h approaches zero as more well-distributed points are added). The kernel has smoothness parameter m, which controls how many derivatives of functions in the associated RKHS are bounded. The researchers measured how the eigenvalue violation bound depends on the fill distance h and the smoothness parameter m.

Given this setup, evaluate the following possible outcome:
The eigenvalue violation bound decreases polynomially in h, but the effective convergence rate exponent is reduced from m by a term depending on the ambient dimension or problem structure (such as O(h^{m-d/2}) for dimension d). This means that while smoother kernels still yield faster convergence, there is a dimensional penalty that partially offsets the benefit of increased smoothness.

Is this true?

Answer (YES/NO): NO